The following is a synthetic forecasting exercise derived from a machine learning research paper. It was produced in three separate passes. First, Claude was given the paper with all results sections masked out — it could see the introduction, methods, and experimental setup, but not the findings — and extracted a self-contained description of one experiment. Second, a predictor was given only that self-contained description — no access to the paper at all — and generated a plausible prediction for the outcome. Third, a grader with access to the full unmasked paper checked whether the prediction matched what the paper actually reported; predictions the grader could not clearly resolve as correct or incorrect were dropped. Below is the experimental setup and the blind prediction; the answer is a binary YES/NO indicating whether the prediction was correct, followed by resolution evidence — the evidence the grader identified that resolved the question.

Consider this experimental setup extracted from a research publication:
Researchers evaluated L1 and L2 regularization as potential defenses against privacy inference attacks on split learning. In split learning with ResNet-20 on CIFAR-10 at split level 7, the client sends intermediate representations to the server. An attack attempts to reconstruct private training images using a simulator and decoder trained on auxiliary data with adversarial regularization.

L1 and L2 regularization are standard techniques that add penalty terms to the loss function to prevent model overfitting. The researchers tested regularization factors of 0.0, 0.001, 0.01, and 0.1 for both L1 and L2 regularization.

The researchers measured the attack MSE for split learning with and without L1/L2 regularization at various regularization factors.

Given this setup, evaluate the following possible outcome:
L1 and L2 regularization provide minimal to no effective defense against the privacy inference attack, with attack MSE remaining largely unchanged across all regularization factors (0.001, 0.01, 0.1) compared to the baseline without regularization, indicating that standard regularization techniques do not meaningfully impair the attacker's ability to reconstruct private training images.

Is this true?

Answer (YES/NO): YES